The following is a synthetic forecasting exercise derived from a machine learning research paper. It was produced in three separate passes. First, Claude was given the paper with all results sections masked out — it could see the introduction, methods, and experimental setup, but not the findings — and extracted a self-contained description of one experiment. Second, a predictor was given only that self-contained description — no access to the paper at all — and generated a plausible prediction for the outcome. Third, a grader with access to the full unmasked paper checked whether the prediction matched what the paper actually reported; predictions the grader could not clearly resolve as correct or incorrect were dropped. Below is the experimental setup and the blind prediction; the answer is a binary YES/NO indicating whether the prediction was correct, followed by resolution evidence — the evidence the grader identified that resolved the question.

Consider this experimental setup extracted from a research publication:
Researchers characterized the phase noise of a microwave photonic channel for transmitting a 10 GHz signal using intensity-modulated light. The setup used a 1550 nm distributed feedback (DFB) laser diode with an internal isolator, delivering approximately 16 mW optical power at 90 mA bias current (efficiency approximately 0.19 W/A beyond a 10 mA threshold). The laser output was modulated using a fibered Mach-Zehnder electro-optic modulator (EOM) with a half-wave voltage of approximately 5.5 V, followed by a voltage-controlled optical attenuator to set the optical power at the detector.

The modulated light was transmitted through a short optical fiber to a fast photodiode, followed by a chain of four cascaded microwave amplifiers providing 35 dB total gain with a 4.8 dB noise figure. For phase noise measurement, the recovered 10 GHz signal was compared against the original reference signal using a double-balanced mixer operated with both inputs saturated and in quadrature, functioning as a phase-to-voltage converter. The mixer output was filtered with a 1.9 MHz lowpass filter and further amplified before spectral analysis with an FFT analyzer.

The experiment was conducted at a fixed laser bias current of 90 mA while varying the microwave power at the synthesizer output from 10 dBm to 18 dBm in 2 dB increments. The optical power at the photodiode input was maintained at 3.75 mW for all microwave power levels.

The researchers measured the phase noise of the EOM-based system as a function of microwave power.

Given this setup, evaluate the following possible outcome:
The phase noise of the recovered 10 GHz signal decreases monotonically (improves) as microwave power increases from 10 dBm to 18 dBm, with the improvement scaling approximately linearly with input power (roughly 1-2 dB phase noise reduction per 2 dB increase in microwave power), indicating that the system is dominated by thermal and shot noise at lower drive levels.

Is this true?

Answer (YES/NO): NO